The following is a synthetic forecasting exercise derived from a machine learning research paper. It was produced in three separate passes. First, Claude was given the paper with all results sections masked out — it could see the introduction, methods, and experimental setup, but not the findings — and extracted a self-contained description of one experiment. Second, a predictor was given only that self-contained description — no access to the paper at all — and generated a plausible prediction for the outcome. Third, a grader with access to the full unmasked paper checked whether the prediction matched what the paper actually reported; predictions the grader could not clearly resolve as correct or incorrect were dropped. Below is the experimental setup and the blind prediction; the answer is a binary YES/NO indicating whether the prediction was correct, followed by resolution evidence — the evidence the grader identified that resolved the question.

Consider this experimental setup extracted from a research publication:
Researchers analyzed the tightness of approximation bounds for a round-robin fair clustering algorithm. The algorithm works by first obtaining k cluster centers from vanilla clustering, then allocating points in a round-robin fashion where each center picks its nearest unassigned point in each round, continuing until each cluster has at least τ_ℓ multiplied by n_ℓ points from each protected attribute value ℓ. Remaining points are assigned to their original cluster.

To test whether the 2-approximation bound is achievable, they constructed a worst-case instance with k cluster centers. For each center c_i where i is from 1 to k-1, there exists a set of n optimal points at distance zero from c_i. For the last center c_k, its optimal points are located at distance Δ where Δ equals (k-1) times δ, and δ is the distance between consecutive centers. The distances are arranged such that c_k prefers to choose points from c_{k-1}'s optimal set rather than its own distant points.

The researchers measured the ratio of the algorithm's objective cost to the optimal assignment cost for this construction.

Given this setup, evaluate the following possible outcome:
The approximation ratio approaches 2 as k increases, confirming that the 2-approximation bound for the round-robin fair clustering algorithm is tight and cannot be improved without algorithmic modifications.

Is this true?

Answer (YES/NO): NO